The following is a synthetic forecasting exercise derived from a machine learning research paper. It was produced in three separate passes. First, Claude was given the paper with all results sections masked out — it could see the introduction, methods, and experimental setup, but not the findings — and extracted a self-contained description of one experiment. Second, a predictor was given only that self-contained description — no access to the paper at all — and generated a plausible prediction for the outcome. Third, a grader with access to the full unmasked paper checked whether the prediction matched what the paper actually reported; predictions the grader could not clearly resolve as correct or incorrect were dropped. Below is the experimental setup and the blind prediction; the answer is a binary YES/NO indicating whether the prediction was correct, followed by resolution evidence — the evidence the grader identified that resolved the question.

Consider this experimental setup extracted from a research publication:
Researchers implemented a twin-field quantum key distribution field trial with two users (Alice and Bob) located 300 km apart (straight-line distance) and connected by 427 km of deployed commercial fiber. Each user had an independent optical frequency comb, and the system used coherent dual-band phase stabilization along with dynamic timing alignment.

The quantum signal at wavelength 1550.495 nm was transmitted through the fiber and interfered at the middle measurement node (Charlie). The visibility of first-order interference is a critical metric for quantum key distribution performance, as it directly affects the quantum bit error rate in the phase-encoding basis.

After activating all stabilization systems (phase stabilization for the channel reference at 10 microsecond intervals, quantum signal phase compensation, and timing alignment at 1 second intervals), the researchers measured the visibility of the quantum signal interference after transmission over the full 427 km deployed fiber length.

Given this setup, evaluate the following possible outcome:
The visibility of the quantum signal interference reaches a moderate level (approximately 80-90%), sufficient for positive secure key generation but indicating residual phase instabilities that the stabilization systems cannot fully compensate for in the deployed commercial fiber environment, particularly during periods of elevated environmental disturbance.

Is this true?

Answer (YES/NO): NO